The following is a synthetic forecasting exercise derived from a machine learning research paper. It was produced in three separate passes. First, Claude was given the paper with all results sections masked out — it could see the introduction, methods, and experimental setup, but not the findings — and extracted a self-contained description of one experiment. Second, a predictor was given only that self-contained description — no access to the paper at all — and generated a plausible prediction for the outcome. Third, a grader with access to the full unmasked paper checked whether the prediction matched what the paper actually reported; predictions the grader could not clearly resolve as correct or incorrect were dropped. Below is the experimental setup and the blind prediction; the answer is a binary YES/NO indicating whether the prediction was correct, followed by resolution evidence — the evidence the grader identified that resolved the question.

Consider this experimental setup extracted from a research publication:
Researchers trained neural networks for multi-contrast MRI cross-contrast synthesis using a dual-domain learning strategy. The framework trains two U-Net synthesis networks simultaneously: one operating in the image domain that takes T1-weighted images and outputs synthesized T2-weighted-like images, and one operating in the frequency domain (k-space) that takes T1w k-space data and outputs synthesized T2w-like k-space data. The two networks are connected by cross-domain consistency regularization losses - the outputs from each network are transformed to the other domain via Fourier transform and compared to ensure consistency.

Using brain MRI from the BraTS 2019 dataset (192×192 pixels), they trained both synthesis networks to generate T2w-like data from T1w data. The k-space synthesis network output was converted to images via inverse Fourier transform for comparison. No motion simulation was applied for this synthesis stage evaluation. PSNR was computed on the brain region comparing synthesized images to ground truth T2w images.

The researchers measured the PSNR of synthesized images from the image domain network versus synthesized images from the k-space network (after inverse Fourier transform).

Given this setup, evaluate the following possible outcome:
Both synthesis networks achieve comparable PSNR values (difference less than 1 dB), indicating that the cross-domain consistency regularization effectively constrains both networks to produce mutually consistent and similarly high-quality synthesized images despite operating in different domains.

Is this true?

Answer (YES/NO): NO